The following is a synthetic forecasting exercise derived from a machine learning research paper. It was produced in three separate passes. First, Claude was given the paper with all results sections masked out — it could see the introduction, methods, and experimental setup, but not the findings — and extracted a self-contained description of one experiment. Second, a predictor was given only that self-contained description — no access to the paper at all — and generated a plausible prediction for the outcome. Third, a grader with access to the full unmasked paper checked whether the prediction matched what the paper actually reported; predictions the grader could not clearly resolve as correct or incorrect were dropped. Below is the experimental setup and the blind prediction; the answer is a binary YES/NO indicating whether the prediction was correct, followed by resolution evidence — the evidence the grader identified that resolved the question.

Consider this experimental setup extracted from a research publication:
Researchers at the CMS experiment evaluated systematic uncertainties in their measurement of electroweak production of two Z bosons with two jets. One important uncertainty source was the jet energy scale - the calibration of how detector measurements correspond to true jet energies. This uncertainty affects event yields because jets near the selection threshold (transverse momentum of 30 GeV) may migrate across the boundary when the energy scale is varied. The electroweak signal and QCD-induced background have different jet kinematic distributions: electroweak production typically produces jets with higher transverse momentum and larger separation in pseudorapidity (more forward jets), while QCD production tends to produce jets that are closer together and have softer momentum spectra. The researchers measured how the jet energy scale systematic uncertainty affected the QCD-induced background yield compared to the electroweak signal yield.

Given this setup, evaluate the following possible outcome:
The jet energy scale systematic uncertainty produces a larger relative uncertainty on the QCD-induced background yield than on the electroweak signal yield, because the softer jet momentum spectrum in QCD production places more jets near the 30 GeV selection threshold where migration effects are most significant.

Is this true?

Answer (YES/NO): YES